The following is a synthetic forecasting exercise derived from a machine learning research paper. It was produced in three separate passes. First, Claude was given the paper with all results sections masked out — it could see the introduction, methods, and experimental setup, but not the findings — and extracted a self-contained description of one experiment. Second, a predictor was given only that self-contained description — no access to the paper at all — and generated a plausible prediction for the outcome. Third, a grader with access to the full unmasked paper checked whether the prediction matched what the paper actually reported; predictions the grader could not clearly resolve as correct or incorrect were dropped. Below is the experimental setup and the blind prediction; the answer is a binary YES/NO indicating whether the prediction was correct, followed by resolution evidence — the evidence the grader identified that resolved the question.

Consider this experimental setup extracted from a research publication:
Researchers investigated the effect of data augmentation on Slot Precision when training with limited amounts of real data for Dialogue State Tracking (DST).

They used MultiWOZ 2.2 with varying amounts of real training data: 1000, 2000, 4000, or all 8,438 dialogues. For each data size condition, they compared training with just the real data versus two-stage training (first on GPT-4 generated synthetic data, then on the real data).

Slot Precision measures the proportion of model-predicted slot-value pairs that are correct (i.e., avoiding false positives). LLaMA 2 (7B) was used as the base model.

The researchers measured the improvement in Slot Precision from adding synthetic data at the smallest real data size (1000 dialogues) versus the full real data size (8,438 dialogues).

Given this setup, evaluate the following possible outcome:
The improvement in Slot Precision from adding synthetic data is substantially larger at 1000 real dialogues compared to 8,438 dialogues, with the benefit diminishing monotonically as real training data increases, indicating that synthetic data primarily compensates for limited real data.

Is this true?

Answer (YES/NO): NO